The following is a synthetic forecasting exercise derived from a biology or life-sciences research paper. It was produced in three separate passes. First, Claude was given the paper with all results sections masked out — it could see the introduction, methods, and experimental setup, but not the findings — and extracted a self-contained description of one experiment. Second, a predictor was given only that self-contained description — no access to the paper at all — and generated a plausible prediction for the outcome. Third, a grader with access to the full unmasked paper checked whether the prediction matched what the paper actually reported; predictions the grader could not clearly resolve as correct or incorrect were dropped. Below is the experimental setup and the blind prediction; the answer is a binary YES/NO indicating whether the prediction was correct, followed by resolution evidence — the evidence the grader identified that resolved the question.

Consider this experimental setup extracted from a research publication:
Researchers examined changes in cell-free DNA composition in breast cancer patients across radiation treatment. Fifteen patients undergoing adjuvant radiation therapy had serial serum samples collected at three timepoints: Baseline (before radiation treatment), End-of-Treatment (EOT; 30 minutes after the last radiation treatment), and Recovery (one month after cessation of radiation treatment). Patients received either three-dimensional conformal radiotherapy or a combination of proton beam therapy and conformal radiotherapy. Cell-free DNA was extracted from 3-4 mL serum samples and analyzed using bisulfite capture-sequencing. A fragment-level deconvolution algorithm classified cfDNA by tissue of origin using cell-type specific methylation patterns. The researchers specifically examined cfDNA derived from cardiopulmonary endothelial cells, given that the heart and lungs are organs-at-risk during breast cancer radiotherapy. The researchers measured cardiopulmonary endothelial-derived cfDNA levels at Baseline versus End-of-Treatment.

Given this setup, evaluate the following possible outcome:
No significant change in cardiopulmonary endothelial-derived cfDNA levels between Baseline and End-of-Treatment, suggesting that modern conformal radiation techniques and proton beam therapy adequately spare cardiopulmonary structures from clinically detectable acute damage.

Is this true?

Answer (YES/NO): NO